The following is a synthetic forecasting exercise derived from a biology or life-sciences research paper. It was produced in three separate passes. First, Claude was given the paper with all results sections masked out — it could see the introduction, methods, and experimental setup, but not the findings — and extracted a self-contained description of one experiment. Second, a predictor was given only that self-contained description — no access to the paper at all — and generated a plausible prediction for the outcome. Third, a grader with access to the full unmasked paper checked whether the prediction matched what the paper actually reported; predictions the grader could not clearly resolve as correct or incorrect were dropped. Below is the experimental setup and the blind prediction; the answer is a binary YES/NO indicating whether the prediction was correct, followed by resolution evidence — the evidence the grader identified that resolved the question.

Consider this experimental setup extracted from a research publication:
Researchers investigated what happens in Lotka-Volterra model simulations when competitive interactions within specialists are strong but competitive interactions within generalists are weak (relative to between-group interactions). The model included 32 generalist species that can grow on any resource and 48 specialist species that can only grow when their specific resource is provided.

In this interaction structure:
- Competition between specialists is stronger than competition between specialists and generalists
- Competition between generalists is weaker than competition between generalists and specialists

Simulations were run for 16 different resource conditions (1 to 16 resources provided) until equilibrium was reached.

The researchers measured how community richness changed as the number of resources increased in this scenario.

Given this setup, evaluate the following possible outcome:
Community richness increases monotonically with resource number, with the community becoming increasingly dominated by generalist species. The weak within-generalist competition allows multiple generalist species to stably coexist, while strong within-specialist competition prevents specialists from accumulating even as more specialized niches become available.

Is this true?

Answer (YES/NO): NO